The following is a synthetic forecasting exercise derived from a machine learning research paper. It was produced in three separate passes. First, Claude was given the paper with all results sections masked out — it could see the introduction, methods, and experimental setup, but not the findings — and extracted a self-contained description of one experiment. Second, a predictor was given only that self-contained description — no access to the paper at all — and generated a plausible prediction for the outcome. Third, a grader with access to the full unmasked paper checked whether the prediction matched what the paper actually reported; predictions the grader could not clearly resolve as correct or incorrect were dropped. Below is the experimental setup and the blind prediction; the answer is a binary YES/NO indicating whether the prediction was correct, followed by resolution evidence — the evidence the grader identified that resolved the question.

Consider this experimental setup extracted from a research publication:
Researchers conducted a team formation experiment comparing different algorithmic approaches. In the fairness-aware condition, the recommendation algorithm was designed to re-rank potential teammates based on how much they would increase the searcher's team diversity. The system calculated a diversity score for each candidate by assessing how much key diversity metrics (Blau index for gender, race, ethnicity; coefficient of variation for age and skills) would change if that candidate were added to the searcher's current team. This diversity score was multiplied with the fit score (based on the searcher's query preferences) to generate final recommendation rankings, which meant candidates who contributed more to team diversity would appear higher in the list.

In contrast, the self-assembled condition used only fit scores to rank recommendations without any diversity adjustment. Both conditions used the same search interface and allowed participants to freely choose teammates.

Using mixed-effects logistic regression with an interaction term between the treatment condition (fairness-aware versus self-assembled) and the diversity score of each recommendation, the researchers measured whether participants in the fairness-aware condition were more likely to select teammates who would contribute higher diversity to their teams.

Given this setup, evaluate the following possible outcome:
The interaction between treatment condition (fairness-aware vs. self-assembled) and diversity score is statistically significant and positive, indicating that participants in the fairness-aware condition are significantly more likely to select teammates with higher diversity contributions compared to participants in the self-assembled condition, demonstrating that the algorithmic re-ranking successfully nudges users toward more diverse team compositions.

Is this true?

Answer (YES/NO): YES